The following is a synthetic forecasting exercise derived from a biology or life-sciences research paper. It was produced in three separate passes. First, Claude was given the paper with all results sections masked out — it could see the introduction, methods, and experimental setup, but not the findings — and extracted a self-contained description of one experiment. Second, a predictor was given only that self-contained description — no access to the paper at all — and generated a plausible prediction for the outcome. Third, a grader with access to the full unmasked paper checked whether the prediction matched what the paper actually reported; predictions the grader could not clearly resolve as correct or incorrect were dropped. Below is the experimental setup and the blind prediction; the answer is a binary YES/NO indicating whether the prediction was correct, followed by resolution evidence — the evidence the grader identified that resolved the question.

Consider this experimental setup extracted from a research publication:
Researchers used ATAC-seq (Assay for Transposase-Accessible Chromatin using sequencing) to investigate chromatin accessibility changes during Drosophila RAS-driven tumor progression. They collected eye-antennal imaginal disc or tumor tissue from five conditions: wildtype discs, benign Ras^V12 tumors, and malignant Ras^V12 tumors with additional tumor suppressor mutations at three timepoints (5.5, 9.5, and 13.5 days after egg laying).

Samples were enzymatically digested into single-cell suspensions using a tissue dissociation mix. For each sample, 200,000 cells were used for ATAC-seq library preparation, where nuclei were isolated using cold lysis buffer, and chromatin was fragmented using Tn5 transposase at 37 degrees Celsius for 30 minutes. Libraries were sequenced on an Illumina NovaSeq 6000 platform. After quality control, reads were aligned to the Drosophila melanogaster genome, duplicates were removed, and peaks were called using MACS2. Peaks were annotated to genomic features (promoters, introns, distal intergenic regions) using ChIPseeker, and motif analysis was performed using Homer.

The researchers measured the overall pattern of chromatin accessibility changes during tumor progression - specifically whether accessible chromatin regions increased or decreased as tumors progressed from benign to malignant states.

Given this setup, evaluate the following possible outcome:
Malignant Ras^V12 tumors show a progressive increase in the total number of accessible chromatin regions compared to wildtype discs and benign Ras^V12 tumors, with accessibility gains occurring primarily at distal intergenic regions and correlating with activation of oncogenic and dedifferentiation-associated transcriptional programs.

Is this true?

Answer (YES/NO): NO